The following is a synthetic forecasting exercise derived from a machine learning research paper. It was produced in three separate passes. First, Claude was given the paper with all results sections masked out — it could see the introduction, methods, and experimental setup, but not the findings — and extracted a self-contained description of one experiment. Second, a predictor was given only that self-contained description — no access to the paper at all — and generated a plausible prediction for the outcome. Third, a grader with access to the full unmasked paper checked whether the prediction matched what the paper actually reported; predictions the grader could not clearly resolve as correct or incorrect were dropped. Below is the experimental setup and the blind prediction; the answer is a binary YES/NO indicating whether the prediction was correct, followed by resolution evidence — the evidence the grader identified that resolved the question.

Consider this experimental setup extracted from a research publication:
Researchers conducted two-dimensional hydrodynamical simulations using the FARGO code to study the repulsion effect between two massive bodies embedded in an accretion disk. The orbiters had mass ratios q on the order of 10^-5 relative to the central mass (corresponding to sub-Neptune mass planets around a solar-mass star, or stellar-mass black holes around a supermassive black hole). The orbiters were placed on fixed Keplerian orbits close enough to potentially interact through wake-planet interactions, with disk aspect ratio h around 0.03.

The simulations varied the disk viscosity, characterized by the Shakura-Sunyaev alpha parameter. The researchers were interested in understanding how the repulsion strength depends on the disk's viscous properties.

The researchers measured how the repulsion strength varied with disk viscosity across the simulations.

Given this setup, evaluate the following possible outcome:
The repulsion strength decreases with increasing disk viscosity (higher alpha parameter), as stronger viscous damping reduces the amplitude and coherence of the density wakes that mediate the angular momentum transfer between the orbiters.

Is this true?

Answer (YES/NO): YES